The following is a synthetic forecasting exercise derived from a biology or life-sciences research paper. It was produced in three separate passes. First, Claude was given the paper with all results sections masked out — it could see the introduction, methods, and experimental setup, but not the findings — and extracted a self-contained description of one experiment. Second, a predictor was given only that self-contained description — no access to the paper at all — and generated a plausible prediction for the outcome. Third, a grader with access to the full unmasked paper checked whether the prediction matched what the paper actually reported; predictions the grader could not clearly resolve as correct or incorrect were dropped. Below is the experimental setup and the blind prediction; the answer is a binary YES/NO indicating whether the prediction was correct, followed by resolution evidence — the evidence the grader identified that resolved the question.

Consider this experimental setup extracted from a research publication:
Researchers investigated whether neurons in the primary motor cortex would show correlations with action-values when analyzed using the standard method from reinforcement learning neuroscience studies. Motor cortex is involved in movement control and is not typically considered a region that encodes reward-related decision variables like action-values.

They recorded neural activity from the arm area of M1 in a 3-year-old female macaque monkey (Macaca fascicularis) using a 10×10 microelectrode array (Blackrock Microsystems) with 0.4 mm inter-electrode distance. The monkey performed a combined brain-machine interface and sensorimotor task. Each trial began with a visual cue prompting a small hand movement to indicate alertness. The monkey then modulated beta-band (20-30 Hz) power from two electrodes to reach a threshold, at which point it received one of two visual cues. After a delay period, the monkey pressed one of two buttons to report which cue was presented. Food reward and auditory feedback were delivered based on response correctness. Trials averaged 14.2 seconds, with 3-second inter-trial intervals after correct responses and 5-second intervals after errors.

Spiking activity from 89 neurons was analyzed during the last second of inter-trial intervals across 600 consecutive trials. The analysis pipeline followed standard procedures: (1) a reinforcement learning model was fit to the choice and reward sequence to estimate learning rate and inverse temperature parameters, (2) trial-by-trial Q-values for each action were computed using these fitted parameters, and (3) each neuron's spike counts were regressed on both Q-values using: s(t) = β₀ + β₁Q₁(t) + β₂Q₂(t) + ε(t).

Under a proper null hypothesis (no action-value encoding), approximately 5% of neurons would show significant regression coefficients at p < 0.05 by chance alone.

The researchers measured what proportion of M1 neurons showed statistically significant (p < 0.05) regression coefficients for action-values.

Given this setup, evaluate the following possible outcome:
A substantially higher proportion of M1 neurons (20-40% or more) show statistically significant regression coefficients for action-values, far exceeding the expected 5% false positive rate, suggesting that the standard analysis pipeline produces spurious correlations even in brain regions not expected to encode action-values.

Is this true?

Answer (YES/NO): YES